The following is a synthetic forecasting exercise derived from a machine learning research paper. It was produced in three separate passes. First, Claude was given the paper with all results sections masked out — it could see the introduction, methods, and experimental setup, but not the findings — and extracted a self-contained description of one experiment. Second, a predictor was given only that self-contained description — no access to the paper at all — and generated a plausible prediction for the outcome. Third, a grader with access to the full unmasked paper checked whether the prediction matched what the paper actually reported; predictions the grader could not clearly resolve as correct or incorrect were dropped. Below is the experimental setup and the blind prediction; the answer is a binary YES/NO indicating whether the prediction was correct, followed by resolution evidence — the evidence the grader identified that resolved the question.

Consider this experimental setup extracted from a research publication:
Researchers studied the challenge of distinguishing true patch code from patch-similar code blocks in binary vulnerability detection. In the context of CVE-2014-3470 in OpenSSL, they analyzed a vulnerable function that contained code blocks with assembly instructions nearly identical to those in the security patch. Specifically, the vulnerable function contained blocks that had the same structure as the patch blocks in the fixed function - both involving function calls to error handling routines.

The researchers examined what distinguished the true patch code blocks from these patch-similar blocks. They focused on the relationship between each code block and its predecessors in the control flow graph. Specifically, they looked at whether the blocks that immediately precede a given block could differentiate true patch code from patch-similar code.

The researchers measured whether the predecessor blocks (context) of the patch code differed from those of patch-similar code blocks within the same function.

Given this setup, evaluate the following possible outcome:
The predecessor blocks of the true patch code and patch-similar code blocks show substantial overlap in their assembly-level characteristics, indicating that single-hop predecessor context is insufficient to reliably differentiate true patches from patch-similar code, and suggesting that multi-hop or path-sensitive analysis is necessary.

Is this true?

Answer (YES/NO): NO